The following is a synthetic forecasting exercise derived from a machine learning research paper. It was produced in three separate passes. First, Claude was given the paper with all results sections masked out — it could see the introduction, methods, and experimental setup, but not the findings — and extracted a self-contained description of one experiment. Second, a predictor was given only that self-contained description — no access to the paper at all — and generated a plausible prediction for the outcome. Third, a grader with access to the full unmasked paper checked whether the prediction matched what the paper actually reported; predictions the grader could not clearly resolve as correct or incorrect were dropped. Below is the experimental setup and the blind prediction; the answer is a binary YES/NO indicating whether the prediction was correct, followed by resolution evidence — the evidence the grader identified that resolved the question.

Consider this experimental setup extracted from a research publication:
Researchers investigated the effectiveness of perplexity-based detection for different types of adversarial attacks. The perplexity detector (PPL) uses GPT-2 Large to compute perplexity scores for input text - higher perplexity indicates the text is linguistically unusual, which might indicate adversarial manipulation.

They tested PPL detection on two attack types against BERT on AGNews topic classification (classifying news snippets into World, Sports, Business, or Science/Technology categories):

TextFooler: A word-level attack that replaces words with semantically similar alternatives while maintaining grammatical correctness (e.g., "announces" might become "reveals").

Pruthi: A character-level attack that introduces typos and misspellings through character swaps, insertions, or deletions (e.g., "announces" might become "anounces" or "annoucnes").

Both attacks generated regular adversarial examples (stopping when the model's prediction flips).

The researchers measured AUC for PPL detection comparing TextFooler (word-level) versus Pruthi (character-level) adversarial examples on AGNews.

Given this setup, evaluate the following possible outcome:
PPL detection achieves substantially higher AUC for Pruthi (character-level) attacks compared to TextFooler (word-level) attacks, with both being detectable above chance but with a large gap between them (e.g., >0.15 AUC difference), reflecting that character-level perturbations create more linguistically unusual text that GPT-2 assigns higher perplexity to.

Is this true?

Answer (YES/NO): NO